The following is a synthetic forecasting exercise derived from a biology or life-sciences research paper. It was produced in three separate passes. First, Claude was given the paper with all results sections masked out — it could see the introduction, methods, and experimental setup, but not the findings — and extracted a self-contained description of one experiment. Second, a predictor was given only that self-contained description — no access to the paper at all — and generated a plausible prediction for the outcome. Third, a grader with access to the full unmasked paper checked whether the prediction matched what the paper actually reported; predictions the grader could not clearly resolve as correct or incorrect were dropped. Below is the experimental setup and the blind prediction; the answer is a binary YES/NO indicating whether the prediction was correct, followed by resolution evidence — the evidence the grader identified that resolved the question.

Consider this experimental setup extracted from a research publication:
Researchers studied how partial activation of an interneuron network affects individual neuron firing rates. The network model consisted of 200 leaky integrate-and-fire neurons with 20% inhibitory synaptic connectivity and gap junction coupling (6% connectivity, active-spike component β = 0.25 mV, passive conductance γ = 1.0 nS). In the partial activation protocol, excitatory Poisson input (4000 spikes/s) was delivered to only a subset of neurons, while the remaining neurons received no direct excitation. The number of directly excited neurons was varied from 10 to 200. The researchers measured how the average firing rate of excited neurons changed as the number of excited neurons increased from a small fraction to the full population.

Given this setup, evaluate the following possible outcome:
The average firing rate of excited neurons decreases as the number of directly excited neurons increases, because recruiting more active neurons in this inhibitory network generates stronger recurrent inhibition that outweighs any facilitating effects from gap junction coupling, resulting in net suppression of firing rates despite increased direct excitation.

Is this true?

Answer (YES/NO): YES